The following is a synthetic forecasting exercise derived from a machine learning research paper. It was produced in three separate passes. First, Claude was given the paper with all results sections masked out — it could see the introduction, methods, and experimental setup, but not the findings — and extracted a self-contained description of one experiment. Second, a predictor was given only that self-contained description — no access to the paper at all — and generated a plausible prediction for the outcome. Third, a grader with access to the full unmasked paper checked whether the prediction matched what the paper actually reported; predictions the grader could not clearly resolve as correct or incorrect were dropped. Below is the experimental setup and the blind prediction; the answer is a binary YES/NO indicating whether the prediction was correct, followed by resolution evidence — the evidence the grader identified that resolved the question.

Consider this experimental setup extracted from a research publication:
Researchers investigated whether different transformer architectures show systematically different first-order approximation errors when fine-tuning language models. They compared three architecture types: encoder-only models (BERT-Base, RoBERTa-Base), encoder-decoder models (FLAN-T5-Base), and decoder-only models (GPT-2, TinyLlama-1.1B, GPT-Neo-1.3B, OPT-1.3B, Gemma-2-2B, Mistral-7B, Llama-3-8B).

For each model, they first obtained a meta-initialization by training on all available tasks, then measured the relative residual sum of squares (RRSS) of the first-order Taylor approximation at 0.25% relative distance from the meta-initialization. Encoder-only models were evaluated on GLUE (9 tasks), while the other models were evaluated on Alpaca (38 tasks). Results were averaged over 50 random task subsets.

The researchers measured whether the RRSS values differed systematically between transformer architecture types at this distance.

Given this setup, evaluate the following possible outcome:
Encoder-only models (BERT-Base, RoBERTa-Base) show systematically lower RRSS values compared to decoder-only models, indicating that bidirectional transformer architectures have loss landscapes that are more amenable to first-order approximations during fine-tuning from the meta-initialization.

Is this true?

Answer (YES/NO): NO